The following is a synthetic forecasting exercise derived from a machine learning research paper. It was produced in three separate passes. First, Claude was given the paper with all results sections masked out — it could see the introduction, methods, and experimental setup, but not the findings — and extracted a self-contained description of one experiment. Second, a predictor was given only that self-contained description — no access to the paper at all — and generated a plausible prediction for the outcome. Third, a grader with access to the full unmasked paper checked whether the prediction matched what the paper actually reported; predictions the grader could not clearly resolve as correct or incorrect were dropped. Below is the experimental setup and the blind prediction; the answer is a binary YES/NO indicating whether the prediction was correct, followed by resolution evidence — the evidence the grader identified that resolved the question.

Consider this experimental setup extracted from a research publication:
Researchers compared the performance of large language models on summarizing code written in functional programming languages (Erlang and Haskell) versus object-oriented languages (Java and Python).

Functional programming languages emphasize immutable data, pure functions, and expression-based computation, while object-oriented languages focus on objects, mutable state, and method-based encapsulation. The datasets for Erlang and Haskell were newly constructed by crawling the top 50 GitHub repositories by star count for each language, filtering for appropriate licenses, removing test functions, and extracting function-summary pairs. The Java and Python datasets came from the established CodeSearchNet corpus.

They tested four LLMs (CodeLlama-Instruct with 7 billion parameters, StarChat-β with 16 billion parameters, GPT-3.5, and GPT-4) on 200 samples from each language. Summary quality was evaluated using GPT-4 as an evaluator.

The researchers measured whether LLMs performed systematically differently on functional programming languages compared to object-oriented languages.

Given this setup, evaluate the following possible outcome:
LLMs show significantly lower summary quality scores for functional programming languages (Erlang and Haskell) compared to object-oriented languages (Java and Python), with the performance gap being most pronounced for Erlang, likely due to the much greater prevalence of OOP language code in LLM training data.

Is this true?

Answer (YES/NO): NO